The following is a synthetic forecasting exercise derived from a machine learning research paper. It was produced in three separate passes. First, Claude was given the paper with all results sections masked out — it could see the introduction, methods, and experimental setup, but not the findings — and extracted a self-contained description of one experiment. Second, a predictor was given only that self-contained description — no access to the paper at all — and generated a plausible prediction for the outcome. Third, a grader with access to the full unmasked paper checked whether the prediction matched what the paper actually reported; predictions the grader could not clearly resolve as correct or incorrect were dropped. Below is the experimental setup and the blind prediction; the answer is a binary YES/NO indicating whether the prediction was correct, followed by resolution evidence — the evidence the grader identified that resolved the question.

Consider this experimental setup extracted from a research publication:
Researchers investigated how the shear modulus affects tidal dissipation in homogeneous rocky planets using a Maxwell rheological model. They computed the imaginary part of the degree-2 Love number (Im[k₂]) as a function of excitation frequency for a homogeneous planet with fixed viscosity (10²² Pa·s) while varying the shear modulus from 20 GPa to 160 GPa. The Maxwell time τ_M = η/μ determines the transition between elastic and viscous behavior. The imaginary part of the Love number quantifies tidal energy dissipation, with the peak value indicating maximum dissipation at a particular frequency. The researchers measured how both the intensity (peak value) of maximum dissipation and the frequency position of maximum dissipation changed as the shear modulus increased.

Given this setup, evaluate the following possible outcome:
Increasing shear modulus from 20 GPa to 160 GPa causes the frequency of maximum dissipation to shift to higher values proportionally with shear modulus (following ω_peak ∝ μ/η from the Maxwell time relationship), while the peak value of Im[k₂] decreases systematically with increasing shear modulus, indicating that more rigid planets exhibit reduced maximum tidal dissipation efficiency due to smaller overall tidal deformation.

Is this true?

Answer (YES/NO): NO